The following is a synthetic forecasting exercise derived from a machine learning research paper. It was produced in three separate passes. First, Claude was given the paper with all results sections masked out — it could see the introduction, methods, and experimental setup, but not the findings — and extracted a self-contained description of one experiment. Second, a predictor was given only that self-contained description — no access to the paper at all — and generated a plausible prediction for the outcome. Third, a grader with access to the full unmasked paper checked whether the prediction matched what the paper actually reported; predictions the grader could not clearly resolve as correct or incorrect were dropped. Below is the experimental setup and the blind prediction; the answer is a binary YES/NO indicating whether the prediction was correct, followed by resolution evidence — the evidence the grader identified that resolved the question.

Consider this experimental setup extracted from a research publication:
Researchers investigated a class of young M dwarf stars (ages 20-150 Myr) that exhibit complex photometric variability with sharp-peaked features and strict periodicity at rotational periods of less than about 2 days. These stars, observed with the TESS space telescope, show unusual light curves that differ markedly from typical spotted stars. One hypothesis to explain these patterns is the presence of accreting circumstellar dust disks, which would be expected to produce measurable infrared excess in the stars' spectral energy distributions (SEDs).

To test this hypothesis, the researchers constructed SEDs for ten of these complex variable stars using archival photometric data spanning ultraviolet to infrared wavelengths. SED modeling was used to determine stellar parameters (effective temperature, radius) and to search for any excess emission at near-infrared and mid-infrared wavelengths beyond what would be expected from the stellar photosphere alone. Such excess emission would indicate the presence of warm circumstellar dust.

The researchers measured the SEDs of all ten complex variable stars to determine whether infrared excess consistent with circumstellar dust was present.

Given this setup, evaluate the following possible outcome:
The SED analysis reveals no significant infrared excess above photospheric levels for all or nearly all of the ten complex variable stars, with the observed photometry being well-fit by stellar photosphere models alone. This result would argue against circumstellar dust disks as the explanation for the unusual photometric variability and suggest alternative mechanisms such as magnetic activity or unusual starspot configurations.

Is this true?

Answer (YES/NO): YES